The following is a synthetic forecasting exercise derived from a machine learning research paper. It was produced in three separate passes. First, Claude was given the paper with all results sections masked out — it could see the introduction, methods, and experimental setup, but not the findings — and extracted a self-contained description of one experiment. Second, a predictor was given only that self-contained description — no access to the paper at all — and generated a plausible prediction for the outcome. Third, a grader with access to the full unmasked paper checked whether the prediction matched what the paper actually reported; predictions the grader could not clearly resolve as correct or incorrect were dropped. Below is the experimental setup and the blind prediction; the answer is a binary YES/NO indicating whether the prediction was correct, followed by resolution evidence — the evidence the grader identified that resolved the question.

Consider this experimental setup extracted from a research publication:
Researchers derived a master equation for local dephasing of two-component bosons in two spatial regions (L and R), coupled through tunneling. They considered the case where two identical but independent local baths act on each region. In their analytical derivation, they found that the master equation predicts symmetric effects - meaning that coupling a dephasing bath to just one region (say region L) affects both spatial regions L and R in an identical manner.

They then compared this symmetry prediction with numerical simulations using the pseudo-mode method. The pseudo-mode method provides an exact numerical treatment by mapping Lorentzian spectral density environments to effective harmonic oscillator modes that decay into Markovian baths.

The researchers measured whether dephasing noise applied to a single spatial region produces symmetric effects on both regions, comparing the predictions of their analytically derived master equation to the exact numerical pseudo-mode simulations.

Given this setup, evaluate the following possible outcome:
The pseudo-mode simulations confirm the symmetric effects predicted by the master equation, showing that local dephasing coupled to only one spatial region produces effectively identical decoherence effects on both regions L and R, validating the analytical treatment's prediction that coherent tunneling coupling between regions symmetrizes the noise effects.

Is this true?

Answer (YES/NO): NO